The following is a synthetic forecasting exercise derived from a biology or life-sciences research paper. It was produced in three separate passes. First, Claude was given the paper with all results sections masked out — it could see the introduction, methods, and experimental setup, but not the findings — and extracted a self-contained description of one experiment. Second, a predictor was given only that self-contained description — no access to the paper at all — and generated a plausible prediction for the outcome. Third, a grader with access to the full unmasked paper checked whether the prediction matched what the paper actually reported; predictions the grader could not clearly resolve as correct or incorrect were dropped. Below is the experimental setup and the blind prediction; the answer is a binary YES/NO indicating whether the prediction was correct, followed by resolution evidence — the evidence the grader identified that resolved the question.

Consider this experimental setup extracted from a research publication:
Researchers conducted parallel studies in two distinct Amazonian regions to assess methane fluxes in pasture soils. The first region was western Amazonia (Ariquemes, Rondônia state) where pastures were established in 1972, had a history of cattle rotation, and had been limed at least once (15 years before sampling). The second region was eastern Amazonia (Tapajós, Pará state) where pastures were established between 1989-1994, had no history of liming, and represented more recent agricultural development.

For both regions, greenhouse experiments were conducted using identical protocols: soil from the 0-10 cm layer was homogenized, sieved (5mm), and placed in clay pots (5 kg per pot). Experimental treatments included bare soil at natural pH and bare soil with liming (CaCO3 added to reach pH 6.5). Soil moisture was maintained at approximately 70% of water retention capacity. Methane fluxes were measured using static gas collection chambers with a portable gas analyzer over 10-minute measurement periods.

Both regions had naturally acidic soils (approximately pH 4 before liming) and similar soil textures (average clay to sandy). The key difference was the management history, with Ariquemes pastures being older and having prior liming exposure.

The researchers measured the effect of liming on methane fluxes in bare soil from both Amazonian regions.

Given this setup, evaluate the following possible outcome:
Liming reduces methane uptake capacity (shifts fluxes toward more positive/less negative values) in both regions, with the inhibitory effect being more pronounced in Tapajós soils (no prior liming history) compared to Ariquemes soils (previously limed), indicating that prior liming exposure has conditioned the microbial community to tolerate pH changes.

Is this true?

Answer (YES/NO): NO